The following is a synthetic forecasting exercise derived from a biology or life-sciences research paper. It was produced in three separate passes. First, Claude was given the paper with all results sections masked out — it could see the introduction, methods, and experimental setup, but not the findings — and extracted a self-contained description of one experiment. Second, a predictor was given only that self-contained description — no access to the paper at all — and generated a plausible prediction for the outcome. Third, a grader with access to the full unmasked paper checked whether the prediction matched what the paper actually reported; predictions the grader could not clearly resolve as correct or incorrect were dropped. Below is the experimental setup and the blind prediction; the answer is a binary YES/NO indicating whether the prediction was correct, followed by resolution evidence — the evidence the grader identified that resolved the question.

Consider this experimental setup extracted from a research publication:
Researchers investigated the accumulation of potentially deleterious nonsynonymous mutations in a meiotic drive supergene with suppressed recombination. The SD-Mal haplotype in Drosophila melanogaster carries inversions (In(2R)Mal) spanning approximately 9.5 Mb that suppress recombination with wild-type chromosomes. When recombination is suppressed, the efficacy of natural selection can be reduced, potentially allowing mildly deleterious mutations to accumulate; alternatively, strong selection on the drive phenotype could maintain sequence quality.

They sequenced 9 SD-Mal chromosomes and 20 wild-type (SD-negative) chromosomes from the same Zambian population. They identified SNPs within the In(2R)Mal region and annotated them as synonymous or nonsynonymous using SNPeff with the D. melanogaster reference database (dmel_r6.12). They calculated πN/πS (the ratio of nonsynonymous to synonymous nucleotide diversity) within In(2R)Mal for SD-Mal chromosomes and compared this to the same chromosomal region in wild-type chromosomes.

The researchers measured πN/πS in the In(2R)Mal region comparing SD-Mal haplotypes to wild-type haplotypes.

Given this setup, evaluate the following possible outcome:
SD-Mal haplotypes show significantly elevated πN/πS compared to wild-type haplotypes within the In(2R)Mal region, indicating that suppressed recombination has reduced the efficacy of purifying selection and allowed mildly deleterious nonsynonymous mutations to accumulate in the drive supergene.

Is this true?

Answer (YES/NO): YES